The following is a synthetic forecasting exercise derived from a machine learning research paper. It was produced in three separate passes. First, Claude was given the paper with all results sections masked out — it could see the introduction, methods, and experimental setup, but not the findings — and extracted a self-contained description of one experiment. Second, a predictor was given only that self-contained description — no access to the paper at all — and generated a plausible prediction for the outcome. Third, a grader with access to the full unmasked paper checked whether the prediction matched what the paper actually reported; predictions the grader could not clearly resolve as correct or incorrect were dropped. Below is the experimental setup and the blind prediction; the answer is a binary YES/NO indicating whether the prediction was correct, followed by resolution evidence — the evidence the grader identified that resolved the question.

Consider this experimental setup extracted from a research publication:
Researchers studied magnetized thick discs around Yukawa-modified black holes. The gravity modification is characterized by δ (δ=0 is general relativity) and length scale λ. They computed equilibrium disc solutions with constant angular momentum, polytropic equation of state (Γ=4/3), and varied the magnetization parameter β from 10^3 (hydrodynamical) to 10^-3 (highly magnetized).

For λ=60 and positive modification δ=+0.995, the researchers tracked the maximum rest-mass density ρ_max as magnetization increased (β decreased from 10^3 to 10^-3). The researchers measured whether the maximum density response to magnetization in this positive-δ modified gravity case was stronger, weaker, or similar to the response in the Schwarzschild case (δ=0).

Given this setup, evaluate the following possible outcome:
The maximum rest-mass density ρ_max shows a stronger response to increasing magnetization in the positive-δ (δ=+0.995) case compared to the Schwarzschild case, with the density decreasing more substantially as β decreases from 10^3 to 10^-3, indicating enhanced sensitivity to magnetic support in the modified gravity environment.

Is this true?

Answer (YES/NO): NO